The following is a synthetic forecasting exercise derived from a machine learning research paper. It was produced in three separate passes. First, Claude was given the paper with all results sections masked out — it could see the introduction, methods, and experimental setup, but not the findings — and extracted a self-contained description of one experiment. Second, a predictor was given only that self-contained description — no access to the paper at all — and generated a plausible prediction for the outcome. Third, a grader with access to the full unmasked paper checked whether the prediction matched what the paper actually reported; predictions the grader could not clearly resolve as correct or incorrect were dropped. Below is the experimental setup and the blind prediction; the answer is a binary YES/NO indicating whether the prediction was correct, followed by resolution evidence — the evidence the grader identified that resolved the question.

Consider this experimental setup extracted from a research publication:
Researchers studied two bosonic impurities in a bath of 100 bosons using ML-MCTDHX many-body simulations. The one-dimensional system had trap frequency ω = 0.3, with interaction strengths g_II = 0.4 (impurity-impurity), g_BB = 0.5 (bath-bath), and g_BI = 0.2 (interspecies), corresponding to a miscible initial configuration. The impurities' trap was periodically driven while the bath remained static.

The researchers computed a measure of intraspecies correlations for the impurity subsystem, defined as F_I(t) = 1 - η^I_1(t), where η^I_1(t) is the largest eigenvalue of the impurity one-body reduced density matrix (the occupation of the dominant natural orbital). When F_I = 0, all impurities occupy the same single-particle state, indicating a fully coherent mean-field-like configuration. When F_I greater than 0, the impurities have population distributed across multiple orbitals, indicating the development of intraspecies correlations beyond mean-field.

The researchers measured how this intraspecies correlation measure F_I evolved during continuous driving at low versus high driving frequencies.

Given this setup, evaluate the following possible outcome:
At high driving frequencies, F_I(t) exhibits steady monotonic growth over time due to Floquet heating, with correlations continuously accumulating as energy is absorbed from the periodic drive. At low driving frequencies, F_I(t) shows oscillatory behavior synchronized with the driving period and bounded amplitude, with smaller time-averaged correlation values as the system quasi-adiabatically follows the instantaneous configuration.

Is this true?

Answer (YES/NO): NO